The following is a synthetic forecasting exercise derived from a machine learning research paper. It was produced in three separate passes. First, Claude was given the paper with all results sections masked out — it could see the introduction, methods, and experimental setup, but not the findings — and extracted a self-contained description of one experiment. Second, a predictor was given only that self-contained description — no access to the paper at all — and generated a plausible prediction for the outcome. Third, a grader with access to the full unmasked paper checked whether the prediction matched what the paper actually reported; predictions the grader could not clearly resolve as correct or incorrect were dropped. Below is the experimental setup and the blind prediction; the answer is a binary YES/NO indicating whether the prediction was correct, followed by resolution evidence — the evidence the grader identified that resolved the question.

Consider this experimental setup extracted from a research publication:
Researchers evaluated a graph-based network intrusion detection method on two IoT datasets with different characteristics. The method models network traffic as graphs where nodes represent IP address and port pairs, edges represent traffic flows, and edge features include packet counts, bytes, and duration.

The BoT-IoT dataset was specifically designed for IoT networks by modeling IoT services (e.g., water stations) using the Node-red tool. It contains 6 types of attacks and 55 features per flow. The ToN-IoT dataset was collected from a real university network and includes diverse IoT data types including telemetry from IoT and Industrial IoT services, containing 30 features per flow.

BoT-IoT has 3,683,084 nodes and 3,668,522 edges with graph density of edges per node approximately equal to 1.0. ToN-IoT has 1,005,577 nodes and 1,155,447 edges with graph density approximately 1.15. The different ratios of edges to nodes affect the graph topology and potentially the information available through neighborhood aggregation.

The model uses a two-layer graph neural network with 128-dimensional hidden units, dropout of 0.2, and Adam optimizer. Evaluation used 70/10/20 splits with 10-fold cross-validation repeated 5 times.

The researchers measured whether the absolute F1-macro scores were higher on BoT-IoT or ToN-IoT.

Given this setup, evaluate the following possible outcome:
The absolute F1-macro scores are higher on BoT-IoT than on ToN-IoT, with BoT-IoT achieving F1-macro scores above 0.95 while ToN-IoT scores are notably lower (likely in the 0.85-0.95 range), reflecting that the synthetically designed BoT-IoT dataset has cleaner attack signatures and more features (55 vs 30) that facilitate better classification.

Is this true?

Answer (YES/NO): YES